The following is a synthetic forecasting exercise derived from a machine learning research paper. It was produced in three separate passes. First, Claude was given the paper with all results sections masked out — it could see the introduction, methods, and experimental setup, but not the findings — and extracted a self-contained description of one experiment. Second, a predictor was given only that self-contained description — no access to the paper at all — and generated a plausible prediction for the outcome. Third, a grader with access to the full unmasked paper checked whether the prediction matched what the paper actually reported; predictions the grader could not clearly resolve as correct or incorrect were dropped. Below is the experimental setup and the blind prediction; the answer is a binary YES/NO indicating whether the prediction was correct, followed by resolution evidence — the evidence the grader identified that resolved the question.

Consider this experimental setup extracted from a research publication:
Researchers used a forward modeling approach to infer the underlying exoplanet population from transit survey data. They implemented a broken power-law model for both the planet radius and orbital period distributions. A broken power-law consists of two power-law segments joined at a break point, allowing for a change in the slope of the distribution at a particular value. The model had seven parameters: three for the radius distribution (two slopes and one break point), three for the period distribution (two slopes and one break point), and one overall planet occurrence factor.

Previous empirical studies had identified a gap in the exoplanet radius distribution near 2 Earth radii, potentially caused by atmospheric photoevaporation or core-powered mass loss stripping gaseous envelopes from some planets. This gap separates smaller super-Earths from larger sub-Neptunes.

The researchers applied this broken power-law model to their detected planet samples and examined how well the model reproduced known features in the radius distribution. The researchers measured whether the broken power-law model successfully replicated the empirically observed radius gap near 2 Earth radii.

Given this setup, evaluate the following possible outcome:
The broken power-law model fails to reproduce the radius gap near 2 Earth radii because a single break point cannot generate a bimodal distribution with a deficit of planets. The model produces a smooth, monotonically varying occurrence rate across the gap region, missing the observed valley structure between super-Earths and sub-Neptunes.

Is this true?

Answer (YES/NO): YES